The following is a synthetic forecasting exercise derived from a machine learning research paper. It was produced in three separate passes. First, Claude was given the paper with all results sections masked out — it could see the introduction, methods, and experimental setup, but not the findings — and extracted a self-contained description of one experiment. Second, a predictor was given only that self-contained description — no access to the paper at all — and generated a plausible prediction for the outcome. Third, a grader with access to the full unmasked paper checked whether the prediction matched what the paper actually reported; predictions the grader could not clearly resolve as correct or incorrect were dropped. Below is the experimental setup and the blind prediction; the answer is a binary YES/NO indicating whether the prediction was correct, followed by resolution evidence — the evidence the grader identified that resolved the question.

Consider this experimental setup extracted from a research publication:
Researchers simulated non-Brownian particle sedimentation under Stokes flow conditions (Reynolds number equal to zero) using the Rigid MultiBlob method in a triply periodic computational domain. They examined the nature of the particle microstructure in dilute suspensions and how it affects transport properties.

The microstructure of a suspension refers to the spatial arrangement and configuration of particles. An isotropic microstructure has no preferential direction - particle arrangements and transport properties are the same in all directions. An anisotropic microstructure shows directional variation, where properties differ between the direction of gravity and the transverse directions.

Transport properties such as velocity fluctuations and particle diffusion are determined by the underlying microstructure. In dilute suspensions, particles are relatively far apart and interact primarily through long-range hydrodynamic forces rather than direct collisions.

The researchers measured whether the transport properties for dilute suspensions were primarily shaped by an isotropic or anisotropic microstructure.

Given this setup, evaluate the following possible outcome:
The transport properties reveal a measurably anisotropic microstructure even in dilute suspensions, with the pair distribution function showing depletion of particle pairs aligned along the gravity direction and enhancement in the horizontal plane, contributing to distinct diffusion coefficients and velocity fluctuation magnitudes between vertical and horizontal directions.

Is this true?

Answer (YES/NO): YES